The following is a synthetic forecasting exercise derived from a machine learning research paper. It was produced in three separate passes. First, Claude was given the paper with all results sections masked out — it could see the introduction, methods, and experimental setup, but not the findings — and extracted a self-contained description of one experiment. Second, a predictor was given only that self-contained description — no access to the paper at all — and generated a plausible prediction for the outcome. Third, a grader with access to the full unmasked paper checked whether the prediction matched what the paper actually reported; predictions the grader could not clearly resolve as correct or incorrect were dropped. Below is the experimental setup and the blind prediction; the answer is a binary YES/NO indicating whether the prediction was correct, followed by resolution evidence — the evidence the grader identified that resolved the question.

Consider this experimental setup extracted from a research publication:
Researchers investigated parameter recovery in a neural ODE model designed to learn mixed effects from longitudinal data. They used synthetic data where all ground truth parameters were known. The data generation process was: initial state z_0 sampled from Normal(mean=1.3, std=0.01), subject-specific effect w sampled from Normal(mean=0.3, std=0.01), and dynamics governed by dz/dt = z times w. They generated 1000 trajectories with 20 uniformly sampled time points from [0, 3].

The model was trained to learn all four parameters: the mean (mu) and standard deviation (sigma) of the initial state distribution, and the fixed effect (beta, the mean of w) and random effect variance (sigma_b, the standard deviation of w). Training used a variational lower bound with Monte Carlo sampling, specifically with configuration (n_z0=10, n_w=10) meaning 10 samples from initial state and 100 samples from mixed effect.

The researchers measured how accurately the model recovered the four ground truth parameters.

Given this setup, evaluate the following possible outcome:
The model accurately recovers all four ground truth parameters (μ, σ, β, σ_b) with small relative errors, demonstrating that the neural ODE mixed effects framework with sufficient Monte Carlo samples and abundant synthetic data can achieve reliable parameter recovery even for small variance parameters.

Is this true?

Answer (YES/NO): NO